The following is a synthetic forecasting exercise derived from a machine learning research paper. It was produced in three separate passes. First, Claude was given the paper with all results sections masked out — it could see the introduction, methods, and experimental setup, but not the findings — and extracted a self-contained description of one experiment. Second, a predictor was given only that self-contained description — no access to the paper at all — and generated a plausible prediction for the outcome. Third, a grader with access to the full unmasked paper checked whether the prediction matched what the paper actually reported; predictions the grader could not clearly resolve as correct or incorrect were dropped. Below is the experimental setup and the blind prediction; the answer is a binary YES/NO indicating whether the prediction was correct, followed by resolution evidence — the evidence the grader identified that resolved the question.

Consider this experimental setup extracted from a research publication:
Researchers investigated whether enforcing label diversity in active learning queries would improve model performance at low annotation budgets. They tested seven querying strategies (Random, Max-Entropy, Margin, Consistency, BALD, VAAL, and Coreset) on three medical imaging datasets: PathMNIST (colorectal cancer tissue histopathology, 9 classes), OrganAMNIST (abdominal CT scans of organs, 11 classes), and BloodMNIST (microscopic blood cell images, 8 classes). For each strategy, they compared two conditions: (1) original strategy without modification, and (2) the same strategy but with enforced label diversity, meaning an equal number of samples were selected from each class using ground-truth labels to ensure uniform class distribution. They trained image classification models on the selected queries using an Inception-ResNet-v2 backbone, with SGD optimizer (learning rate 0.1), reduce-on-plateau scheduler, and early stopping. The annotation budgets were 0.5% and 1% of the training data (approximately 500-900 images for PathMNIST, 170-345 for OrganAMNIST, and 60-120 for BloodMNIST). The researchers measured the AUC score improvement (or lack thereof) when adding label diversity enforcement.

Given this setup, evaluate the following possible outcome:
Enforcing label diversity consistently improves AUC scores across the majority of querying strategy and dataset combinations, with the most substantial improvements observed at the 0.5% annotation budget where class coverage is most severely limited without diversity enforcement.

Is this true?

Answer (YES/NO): YES